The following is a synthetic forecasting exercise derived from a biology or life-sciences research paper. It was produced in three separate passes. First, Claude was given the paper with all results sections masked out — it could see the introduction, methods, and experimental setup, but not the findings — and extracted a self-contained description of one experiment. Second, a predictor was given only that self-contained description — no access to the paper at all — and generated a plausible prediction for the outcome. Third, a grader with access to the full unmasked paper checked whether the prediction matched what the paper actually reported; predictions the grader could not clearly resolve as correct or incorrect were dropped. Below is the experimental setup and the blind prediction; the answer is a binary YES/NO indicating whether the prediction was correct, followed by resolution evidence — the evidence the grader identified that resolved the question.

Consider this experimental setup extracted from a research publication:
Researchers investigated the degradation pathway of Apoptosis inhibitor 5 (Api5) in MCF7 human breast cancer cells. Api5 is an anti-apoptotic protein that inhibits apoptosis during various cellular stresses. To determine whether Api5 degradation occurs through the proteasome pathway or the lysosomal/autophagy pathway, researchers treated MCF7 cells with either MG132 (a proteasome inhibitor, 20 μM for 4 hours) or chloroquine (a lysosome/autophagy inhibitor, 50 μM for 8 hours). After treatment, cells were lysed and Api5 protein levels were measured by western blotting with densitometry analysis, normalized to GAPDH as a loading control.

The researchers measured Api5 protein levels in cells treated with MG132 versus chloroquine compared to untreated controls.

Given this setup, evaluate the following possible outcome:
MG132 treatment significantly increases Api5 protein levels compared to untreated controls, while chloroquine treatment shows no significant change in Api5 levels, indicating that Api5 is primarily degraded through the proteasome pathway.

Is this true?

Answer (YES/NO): YES